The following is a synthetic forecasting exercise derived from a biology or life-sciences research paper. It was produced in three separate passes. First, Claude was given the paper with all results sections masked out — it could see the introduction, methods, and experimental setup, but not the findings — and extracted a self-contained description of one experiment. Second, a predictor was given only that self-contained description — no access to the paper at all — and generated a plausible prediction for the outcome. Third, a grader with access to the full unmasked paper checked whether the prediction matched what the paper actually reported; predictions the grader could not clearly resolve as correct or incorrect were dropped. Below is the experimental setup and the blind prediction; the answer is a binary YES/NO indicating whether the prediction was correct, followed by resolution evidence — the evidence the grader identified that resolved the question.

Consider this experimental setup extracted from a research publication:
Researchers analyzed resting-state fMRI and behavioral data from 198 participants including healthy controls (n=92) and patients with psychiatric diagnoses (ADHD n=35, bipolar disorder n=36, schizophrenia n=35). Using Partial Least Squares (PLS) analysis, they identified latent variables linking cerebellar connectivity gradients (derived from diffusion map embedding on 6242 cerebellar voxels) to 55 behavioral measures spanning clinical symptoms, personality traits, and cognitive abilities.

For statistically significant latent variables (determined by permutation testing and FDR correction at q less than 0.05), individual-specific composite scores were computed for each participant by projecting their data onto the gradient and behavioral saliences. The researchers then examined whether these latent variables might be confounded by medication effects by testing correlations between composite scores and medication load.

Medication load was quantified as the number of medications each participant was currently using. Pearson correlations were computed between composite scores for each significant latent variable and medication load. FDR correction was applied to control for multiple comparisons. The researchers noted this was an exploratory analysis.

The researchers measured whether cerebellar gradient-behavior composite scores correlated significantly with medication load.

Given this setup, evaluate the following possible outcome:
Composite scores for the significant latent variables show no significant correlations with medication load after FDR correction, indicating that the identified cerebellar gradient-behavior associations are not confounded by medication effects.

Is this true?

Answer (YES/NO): NO